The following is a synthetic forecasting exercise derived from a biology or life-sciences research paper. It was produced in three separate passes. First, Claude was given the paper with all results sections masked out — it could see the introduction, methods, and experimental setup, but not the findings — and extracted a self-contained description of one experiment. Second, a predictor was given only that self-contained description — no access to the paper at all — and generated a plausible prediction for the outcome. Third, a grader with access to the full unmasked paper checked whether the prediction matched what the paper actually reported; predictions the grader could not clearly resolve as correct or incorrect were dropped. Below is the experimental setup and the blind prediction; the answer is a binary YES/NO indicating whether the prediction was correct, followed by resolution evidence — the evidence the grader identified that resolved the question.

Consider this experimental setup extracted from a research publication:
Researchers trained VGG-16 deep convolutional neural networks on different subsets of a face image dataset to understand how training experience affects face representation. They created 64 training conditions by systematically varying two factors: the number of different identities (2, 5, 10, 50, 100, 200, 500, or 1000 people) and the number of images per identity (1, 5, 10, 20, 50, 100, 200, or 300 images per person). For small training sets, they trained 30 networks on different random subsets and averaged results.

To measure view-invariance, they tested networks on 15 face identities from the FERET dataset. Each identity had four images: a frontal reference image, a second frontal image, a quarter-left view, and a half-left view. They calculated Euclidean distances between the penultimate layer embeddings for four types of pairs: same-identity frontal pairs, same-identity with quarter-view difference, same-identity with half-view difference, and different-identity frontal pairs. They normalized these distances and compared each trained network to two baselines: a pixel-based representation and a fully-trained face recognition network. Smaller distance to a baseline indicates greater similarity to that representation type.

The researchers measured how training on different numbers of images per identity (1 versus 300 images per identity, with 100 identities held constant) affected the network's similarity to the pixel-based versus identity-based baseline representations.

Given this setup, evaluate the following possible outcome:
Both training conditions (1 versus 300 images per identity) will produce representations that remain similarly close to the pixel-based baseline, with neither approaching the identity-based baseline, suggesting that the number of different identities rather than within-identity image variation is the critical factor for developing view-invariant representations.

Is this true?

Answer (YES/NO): NO